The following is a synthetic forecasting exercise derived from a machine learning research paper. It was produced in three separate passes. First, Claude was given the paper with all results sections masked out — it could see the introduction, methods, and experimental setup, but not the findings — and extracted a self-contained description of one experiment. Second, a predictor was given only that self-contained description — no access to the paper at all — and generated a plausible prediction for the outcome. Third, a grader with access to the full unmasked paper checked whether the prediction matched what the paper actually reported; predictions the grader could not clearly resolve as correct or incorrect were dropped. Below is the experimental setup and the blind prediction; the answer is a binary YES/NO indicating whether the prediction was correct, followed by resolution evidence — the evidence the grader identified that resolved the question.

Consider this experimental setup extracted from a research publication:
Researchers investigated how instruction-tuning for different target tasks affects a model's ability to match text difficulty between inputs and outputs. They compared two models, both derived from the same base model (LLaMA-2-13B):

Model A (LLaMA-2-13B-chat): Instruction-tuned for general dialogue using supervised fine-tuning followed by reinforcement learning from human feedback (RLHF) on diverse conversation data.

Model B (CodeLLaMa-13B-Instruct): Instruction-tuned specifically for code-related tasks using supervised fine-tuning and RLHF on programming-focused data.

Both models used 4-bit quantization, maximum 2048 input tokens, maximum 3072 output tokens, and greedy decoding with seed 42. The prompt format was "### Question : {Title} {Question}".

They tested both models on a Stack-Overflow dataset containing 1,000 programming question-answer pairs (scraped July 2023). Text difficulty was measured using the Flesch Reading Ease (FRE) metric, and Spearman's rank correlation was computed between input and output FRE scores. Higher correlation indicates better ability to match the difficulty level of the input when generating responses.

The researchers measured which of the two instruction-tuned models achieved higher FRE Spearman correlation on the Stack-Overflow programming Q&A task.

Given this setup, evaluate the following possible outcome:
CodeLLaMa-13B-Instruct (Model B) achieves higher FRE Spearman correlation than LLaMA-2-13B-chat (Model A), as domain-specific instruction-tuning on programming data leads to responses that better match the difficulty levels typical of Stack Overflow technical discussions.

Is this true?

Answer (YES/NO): NO